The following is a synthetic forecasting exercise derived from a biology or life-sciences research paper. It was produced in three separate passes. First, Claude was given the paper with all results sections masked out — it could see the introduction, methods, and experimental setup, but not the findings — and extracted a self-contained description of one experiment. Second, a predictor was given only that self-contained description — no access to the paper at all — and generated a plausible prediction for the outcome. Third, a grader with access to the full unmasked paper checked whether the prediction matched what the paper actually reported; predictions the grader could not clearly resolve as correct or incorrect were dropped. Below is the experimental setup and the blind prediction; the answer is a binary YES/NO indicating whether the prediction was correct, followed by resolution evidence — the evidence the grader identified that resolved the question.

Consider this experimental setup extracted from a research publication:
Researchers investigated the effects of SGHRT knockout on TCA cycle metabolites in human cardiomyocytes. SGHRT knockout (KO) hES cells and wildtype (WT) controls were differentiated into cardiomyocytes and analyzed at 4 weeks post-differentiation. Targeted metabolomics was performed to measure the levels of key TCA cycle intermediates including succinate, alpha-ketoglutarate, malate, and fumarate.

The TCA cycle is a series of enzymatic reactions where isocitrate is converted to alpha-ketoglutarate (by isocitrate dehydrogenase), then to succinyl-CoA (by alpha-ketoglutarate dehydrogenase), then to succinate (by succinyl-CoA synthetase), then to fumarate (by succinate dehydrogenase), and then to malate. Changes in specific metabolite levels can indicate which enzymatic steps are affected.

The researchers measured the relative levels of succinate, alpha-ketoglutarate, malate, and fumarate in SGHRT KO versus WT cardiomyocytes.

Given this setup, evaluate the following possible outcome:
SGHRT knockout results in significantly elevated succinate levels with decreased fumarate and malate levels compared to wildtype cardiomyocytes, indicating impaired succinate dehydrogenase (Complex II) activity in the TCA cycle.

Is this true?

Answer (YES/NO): NO